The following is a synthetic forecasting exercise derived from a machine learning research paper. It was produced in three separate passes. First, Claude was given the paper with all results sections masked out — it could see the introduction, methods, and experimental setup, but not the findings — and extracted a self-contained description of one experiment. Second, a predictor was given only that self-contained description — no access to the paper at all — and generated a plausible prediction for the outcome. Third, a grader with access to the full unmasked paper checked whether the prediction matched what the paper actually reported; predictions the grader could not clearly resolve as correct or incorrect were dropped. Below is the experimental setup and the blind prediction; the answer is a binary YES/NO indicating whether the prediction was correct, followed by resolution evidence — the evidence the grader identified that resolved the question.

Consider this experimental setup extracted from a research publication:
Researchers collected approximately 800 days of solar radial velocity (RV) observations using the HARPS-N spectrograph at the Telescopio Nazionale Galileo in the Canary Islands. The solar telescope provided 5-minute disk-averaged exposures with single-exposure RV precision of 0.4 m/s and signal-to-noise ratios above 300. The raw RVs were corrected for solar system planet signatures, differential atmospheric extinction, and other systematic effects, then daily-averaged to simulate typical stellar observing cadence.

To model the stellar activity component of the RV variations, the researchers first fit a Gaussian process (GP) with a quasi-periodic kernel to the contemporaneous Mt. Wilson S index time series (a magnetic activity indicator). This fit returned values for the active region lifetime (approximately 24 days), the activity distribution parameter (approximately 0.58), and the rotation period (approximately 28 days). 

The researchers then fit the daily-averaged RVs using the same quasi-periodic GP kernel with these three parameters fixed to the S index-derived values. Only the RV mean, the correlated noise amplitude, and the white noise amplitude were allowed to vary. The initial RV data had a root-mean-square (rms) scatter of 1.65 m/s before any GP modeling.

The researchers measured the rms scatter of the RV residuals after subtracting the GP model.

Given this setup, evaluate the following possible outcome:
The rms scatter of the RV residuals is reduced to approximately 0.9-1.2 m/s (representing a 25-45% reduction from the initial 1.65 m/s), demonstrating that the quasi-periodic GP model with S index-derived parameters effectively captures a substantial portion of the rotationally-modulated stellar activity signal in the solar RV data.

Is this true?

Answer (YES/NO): YES